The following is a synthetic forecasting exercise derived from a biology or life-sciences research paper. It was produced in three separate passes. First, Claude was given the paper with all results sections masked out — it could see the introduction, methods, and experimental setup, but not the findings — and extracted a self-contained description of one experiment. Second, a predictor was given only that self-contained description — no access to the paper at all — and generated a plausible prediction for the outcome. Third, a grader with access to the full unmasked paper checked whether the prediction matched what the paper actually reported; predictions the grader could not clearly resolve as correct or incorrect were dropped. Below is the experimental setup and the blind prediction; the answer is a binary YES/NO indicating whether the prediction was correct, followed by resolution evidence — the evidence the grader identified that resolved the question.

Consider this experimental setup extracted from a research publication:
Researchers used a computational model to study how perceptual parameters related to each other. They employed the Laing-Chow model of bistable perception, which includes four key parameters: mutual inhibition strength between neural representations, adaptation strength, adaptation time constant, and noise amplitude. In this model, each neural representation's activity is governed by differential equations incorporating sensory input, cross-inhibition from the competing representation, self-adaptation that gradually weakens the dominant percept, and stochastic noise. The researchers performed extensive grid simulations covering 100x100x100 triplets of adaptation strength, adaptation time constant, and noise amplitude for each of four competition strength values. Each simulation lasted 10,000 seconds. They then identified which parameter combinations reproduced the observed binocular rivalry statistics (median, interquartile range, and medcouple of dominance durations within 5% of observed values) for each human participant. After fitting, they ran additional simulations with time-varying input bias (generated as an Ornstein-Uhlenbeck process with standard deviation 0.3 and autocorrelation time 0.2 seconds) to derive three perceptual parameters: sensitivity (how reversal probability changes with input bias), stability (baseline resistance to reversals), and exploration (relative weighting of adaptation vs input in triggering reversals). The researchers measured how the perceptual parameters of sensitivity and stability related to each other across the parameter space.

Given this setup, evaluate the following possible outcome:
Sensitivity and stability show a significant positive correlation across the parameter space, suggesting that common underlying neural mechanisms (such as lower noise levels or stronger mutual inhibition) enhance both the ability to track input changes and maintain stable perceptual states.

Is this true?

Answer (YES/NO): NO